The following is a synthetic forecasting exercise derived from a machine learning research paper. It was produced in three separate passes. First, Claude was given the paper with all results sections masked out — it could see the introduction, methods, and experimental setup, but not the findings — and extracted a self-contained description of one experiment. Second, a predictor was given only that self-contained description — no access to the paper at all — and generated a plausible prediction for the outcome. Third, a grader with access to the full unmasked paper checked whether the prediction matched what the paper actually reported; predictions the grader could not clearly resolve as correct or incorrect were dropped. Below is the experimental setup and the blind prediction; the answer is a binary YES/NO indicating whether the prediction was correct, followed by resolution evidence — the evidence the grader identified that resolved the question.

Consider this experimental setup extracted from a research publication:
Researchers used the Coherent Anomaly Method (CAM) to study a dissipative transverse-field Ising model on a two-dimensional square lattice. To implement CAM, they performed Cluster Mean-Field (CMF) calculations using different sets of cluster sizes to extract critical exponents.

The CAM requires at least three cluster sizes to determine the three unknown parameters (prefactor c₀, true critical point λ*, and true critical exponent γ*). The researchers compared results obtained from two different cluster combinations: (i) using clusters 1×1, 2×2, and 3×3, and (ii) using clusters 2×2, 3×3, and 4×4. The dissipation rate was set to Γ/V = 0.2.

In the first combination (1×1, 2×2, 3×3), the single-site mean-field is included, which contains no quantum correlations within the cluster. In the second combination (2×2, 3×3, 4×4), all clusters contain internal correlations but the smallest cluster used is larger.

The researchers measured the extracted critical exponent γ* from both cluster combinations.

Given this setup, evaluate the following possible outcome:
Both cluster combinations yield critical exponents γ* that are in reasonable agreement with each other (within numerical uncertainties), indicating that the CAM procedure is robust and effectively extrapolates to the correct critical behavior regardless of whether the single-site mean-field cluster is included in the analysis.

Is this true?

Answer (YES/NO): YES